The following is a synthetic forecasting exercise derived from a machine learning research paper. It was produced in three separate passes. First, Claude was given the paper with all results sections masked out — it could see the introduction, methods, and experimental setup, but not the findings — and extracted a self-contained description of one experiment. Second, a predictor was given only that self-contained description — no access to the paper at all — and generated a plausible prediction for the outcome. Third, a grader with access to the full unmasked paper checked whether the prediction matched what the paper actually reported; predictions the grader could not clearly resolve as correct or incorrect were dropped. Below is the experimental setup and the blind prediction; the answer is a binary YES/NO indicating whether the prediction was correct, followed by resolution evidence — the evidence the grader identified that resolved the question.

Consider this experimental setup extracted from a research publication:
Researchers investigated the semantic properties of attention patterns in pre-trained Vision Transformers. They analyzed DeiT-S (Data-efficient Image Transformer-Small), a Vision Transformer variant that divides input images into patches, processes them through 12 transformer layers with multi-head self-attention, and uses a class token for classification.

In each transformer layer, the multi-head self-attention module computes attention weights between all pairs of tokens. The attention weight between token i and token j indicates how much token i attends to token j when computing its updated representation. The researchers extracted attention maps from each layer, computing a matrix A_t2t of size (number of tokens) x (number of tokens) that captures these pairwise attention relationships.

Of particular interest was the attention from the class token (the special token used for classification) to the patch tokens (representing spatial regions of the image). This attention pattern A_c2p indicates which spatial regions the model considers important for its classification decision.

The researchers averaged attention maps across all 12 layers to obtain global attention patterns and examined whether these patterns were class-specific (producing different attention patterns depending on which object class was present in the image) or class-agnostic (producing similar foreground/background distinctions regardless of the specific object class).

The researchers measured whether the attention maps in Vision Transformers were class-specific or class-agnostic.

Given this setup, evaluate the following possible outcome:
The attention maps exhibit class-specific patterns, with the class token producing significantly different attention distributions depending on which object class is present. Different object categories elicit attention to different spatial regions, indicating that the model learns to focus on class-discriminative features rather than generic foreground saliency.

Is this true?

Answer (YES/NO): NO